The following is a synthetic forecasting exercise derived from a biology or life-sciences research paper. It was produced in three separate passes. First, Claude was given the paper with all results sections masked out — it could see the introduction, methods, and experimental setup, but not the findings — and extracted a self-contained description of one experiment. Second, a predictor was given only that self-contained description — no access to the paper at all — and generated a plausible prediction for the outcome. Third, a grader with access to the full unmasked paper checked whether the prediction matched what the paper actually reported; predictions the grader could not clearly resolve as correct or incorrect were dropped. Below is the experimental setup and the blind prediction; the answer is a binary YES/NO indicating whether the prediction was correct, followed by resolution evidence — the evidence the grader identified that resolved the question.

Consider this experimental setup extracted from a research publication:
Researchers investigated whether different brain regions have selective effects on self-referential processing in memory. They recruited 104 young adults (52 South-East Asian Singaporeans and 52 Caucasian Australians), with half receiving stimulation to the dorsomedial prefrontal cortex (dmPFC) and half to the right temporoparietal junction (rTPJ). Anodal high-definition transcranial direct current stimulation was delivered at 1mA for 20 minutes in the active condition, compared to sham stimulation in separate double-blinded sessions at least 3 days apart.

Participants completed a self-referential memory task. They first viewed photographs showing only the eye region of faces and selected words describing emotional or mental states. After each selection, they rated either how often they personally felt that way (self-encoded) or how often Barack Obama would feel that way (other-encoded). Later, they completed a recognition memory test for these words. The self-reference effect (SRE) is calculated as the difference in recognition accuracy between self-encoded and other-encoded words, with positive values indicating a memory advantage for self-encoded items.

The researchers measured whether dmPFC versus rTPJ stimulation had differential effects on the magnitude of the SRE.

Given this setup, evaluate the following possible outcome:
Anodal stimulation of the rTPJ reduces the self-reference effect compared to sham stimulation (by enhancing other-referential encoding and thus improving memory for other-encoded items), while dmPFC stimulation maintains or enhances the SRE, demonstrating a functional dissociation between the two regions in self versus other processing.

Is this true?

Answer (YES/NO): NO